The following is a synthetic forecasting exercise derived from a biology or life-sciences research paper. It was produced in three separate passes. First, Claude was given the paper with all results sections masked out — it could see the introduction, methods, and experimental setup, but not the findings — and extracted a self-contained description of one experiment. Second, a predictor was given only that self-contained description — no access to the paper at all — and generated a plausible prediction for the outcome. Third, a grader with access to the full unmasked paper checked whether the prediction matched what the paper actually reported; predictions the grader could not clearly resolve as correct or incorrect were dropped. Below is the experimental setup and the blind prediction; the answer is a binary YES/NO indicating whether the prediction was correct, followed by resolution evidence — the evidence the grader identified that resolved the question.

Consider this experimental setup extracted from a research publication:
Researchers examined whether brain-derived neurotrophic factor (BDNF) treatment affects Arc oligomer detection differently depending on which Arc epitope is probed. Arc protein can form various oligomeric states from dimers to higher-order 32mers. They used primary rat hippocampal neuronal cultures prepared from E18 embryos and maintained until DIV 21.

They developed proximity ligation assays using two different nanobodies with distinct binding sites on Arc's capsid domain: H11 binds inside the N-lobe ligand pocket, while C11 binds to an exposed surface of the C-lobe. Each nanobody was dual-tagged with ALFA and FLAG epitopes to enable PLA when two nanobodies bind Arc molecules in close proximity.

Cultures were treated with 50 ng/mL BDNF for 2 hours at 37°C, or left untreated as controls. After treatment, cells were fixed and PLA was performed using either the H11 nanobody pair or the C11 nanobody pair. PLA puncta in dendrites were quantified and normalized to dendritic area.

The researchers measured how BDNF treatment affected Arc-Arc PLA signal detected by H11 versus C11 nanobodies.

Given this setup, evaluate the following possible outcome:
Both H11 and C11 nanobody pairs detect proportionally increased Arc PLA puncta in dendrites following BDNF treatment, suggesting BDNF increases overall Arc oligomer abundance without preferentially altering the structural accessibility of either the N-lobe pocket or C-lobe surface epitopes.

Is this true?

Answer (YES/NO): NO